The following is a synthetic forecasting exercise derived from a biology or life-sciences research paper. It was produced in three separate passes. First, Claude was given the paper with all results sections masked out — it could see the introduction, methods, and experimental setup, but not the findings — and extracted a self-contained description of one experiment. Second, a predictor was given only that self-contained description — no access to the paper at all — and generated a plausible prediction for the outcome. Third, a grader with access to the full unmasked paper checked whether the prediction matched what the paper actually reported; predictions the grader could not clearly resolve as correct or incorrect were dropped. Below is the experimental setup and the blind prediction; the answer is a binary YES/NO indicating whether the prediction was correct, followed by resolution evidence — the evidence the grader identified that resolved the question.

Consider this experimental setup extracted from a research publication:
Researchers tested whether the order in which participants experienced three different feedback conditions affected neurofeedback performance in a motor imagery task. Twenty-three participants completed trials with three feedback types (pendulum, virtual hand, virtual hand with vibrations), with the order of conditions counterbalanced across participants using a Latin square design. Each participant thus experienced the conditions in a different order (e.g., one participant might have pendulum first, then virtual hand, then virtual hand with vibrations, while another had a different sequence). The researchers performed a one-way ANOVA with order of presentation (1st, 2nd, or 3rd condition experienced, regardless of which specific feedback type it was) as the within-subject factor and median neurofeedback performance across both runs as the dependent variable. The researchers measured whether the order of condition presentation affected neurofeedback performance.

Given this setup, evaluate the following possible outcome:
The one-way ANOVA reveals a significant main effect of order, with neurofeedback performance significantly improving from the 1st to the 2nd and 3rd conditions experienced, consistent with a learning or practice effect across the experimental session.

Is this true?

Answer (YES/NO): NO